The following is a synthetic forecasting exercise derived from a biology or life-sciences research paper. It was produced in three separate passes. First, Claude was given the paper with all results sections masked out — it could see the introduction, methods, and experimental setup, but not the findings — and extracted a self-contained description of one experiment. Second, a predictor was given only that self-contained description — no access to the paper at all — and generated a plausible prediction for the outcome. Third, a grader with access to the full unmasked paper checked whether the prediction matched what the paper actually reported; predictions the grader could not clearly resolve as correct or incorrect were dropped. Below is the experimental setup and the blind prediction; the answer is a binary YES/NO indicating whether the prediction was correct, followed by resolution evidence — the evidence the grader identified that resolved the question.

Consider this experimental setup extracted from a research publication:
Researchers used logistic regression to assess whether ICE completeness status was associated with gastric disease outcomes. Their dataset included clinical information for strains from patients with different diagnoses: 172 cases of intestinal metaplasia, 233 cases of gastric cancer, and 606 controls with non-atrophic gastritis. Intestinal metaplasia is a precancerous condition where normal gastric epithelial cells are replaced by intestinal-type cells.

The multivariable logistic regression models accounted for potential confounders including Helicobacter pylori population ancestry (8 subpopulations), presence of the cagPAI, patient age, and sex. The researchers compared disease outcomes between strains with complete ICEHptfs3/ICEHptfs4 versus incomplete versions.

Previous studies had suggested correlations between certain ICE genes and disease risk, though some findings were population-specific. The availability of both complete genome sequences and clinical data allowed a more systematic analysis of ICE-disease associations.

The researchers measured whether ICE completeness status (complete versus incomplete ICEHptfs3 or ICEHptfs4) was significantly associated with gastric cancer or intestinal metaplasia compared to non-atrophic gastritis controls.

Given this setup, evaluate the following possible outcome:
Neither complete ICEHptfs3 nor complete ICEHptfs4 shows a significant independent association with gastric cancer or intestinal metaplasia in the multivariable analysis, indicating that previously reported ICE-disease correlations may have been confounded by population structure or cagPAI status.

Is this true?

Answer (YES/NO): YES